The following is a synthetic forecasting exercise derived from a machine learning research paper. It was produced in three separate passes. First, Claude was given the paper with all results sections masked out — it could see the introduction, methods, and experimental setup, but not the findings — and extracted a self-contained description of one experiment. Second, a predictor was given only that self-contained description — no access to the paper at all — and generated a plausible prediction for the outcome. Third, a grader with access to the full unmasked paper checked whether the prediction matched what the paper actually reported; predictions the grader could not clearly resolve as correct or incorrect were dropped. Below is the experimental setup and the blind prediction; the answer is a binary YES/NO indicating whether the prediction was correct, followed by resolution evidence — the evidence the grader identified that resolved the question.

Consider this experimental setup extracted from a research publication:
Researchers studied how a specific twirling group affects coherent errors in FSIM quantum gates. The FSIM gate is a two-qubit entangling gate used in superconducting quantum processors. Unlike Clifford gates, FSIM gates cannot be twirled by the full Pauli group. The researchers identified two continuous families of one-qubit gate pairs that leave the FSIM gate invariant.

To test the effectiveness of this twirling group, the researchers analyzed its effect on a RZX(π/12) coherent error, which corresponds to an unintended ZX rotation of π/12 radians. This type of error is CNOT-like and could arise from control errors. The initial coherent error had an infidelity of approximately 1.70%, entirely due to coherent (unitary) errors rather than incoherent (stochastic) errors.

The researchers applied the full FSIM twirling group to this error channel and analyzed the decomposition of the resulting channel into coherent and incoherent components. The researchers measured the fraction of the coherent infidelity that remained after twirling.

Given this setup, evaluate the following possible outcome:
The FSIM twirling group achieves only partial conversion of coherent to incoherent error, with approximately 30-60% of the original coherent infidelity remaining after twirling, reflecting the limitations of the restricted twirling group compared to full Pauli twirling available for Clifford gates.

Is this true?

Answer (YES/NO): NO